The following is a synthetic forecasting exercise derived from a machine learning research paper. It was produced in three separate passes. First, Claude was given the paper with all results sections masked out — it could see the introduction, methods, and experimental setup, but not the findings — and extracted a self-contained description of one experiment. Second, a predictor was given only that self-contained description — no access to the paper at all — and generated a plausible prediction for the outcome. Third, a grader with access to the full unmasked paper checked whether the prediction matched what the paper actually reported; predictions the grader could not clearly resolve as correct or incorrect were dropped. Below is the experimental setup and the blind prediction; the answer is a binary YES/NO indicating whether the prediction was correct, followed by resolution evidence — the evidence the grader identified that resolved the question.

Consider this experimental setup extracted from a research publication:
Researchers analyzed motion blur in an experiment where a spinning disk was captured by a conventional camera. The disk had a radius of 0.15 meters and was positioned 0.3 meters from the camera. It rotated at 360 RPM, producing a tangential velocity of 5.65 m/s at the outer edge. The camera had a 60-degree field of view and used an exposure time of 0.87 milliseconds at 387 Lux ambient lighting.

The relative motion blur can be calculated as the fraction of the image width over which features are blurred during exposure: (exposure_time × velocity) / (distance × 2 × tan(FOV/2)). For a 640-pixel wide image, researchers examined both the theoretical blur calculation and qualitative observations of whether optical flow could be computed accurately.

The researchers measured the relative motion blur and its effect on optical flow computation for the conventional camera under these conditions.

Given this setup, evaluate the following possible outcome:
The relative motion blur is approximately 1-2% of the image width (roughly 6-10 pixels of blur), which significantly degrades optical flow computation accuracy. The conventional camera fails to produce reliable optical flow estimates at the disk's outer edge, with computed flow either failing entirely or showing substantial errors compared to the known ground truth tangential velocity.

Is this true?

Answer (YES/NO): YES